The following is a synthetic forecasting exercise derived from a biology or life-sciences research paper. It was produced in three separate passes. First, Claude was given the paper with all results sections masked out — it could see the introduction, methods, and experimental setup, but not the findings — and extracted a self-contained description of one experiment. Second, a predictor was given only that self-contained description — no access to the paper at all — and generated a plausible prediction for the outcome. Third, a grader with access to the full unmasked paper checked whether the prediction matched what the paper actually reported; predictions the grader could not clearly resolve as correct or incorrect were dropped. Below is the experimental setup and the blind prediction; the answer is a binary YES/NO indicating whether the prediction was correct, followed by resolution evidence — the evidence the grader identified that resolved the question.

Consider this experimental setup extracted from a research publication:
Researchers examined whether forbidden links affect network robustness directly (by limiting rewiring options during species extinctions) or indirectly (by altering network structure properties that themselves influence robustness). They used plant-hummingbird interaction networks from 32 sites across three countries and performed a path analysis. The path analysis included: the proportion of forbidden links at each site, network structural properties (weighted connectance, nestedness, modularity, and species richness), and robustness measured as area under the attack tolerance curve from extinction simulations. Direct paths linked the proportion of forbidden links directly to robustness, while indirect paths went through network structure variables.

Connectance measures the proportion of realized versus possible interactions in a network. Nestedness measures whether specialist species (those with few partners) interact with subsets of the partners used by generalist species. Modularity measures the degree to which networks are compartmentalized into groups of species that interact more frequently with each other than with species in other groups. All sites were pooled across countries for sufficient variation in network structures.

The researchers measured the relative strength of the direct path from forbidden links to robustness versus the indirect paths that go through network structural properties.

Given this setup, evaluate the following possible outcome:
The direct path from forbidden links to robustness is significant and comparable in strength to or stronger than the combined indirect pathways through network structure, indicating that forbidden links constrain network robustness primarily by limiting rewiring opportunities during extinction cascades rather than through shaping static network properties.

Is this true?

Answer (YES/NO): YES